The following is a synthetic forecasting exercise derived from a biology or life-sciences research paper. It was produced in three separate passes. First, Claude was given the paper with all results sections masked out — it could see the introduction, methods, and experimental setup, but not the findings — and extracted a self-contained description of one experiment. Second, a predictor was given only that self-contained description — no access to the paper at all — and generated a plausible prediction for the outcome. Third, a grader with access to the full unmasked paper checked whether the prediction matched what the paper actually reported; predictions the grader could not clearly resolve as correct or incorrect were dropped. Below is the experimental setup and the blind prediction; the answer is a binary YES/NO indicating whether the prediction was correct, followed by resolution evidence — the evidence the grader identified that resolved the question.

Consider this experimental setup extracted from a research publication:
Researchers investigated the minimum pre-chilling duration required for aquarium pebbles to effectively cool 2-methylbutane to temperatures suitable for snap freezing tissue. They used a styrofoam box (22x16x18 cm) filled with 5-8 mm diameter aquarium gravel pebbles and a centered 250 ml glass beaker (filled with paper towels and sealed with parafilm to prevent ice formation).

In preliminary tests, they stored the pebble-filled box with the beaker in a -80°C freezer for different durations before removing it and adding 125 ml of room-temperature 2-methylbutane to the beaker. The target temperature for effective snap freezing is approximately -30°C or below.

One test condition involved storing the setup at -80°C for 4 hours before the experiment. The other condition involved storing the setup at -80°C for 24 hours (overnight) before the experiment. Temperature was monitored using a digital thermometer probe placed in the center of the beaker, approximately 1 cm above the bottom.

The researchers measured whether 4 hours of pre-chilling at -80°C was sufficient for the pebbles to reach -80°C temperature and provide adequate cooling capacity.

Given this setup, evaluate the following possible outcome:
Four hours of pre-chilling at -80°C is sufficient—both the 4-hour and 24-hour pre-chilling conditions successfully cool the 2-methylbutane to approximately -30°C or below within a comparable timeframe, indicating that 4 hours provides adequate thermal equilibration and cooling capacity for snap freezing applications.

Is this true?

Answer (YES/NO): NO